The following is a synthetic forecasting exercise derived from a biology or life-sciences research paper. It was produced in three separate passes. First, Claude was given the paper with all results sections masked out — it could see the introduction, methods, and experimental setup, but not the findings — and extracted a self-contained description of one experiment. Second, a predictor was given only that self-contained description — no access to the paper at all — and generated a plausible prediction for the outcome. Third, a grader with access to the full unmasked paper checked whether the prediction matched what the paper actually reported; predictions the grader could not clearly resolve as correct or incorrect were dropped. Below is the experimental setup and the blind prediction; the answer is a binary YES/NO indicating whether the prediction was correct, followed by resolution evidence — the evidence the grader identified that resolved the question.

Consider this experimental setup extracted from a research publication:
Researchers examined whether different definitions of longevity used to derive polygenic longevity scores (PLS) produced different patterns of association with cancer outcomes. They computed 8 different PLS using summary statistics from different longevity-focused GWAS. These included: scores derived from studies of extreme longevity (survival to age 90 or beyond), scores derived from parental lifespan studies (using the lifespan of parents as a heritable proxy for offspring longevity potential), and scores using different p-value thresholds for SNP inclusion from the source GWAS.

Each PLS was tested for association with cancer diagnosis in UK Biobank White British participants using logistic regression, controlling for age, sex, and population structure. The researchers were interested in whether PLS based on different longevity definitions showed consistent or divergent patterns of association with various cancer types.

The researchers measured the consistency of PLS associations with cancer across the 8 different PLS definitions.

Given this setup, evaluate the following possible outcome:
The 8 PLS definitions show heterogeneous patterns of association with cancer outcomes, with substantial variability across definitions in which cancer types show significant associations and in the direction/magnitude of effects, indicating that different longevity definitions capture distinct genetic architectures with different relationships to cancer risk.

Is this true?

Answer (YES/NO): YES